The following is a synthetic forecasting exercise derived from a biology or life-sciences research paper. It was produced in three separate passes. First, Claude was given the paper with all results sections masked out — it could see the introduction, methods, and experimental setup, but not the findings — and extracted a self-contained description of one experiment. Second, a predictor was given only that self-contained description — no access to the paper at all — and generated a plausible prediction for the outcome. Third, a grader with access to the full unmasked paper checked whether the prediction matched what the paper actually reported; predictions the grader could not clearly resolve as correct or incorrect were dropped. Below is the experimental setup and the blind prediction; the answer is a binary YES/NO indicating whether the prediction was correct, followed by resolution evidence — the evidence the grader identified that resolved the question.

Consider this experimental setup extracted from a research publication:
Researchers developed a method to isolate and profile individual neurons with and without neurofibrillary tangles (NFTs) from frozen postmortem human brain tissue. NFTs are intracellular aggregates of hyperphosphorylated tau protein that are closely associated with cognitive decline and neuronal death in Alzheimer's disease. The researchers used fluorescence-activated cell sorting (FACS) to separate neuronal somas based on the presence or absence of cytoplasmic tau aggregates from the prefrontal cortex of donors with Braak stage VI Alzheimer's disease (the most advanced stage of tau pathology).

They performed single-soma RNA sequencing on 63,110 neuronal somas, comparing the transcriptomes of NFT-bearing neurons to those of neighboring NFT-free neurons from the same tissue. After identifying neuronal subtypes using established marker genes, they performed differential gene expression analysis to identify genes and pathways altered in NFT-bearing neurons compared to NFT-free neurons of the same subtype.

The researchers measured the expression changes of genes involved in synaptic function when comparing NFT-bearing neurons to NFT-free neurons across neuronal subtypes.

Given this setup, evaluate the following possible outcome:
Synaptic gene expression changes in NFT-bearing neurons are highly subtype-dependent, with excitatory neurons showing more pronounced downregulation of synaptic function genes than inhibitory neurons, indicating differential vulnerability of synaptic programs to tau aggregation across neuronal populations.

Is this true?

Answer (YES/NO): NO